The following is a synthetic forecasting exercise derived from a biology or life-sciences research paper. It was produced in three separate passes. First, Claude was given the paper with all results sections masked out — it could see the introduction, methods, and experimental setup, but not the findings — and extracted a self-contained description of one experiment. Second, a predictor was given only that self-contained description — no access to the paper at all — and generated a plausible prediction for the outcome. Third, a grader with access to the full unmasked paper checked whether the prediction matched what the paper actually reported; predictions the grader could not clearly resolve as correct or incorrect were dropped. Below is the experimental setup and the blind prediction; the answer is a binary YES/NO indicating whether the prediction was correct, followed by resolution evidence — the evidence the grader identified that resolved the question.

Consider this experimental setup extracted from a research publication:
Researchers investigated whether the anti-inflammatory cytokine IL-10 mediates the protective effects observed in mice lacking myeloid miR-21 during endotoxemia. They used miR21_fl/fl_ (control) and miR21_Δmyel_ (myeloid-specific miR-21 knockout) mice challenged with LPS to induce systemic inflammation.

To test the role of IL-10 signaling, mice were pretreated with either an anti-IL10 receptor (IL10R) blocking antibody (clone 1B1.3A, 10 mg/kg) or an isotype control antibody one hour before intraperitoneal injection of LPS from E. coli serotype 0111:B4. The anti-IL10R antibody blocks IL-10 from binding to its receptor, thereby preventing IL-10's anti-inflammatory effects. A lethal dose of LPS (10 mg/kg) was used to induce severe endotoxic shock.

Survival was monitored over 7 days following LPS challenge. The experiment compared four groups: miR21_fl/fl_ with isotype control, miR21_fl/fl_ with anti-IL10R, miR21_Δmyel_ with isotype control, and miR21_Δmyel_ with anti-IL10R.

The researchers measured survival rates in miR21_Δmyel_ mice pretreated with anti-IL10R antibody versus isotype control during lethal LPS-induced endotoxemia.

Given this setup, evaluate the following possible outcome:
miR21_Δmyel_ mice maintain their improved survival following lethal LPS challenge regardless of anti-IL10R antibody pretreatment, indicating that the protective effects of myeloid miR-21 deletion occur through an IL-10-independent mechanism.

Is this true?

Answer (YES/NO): NO